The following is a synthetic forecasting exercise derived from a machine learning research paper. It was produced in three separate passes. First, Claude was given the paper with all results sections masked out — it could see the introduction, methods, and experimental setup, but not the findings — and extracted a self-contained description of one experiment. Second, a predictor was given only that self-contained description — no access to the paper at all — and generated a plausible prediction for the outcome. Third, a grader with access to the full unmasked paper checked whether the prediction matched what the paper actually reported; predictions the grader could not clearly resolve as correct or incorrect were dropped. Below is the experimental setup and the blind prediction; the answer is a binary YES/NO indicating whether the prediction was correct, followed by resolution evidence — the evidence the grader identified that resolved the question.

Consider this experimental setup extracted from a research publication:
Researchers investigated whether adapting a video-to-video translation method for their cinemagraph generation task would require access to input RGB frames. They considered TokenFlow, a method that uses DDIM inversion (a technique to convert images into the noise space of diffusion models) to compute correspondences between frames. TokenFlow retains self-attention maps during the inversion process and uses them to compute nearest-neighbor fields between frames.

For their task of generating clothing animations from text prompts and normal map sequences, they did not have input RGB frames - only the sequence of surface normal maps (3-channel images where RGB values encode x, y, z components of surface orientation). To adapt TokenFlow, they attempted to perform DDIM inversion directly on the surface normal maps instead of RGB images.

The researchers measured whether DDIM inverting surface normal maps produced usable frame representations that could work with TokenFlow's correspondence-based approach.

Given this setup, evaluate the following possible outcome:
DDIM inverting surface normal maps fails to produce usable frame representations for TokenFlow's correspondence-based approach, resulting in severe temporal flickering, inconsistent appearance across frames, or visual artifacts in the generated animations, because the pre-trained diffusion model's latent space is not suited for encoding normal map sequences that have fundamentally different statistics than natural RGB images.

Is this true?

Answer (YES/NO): YES